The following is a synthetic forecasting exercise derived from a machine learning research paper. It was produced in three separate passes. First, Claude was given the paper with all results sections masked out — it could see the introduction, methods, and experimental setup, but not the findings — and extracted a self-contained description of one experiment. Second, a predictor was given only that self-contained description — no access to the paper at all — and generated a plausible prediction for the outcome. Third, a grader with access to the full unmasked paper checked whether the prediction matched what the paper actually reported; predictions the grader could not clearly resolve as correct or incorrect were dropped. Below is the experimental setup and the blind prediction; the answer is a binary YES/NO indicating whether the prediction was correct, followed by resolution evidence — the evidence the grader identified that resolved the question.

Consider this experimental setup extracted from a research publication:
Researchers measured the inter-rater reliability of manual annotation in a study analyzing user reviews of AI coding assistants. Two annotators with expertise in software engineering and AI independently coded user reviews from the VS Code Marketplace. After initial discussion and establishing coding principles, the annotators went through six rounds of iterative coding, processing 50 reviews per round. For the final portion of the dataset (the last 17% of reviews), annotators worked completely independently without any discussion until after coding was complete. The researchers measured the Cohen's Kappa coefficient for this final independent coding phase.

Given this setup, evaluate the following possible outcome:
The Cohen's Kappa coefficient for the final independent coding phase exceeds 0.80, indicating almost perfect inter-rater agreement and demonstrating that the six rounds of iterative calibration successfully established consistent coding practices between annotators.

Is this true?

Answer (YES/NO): YES